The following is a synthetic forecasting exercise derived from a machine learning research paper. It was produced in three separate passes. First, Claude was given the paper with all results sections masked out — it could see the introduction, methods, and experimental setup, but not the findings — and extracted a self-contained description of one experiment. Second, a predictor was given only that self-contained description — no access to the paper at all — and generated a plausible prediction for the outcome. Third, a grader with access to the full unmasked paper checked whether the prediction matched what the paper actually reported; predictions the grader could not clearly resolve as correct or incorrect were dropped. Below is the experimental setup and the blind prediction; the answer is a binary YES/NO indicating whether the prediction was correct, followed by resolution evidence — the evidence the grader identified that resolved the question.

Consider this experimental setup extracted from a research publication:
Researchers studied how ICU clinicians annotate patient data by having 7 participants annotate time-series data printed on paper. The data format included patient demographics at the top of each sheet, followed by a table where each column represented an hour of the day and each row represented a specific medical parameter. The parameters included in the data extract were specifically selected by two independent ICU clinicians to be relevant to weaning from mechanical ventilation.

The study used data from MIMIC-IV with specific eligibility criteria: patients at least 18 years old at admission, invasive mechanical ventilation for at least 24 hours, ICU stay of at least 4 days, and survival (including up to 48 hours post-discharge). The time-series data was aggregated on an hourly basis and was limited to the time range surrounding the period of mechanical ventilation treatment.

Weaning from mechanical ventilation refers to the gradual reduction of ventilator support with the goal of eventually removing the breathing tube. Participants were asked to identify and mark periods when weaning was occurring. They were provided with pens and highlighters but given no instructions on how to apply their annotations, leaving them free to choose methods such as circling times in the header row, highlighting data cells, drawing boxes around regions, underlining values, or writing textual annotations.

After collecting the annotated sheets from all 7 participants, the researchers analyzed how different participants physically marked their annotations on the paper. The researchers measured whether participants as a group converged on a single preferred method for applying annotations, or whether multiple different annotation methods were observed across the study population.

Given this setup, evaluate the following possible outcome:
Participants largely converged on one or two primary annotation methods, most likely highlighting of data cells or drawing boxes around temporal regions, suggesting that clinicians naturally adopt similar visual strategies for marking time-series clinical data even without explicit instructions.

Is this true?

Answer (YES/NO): NO